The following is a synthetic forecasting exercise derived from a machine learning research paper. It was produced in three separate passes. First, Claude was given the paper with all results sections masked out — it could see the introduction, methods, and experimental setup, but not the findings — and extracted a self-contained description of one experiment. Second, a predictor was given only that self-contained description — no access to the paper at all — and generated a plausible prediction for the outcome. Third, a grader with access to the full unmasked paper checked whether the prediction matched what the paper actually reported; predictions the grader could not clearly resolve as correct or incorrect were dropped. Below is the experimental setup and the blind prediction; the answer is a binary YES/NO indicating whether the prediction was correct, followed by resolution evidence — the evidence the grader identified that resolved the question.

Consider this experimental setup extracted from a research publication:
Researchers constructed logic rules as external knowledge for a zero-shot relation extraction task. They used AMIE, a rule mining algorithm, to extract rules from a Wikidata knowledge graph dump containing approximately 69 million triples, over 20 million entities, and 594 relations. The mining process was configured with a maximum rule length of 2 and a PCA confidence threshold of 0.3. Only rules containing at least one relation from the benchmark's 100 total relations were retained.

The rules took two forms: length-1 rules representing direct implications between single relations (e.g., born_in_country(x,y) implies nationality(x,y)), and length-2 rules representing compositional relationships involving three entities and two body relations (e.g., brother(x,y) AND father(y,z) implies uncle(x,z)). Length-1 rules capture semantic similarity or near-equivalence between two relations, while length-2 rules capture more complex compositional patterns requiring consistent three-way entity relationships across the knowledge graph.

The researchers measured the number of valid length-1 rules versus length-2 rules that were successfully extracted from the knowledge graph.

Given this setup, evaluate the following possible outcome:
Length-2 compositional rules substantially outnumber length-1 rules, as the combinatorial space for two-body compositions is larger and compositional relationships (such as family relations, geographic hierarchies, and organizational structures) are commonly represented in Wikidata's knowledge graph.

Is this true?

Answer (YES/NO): YES